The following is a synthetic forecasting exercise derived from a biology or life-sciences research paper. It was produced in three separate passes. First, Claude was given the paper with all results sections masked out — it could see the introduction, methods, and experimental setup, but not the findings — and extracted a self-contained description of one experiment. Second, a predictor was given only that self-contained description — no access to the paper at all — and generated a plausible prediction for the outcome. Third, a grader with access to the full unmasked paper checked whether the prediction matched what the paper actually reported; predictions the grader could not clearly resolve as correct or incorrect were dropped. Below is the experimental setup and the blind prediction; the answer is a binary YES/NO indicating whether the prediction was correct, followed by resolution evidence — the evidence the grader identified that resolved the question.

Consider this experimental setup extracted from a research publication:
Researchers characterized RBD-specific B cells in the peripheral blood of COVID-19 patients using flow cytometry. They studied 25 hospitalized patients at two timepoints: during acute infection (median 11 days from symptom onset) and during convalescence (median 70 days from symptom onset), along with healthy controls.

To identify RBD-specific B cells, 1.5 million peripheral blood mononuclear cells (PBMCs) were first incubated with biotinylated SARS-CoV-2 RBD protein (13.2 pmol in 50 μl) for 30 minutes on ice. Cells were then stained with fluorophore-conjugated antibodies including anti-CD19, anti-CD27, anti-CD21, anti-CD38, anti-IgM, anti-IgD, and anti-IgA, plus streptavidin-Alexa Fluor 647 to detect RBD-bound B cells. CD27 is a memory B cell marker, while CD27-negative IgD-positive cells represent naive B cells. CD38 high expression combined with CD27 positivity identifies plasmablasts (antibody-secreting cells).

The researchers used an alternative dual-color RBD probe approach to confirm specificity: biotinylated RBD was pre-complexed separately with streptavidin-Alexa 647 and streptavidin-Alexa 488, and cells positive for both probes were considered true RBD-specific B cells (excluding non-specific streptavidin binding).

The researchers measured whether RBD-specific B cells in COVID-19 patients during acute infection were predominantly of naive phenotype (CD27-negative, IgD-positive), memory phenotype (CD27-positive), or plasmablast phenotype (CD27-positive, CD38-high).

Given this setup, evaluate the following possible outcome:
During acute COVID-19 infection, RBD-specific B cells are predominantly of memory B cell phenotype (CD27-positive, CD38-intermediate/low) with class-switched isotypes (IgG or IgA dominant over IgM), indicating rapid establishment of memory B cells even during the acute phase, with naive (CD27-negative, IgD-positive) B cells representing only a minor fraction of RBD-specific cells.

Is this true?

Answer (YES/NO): NO